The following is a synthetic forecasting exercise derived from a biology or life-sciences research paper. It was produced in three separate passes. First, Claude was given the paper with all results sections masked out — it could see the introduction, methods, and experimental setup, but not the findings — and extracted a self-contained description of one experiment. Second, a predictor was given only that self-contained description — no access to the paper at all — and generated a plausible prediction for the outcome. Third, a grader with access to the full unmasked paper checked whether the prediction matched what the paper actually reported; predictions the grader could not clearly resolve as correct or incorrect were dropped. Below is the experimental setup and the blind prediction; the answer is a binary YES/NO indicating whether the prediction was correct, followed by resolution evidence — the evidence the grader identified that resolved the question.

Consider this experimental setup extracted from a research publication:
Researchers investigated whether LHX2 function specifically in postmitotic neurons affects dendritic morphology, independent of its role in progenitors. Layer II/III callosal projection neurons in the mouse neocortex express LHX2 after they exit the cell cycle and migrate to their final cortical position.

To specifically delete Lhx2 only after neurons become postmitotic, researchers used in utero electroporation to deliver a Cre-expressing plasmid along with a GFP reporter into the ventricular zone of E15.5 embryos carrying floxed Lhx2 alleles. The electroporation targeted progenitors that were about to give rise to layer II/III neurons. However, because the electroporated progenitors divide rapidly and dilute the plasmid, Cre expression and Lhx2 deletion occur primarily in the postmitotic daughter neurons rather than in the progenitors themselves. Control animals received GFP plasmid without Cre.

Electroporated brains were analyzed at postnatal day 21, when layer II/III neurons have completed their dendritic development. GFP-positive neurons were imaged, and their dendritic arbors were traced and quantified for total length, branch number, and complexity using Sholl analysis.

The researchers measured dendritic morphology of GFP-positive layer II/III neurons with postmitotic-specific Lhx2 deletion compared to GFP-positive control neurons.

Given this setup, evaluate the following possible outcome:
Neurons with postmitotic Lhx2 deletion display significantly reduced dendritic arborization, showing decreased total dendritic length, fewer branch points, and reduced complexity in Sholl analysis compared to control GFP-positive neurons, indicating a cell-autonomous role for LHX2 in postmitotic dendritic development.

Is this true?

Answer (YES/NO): YES